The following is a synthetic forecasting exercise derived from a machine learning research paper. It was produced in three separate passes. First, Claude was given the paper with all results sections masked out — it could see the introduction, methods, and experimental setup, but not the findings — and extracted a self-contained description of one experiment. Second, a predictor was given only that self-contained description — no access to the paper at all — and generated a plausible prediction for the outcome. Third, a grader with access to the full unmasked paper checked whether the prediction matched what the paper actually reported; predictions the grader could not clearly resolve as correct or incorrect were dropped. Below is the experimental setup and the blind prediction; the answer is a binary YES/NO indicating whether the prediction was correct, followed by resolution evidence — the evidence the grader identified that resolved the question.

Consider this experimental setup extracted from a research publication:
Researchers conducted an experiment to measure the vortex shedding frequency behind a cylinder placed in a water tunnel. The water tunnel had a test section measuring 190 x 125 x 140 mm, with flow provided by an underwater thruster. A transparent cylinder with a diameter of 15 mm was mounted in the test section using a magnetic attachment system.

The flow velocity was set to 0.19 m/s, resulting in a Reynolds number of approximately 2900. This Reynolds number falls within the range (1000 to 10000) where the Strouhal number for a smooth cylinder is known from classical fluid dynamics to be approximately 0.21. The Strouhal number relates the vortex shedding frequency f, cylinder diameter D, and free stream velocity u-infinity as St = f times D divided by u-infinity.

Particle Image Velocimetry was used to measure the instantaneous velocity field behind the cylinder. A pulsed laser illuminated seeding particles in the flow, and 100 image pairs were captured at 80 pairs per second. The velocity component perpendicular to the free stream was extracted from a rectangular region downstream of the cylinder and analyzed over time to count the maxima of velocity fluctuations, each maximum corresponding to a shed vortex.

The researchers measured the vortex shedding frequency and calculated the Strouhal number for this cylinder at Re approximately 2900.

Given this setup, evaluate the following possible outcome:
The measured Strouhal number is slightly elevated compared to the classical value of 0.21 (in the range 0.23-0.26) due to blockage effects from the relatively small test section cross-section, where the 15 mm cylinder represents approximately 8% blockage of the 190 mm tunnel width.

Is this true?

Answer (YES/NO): NO